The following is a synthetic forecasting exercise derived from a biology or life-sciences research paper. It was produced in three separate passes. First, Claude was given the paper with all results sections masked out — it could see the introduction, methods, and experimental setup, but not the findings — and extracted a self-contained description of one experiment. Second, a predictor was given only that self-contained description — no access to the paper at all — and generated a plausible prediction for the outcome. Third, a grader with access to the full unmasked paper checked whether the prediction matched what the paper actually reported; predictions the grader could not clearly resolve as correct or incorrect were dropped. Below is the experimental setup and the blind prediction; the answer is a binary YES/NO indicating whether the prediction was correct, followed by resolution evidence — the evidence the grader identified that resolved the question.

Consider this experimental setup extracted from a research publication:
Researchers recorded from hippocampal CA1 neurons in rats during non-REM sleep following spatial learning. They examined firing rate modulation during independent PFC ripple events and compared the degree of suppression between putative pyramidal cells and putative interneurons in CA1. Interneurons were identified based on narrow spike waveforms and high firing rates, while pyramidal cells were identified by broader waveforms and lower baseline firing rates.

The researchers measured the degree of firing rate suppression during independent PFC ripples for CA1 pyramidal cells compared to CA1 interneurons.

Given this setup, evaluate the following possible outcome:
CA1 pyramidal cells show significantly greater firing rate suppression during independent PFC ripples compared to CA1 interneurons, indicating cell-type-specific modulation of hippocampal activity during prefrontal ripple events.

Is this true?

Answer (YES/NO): NO